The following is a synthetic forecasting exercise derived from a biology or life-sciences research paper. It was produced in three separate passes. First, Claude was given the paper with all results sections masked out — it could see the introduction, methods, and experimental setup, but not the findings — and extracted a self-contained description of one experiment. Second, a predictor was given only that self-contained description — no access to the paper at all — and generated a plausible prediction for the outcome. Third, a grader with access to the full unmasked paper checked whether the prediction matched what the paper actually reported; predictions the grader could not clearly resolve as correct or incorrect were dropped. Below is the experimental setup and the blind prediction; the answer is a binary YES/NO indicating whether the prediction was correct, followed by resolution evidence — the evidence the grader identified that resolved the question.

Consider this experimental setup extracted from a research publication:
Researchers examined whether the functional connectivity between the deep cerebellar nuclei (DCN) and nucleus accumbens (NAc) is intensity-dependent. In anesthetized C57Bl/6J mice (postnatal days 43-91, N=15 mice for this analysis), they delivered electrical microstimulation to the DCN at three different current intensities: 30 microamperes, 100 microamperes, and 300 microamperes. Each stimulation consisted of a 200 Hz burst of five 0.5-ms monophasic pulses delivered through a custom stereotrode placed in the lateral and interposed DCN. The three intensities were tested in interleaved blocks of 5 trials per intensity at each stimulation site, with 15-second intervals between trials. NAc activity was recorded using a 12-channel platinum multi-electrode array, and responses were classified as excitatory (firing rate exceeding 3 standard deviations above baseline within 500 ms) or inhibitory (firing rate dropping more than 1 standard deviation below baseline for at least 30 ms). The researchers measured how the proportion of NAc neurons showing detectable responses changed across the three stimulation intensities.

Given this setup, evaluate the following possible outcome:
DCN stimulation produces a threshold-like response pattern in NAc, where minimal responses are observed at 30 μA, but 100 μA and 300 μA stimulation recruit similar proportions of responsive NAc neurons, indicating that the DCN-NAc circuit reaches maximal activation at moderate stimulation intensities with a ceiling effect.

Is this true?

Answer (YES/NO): NO